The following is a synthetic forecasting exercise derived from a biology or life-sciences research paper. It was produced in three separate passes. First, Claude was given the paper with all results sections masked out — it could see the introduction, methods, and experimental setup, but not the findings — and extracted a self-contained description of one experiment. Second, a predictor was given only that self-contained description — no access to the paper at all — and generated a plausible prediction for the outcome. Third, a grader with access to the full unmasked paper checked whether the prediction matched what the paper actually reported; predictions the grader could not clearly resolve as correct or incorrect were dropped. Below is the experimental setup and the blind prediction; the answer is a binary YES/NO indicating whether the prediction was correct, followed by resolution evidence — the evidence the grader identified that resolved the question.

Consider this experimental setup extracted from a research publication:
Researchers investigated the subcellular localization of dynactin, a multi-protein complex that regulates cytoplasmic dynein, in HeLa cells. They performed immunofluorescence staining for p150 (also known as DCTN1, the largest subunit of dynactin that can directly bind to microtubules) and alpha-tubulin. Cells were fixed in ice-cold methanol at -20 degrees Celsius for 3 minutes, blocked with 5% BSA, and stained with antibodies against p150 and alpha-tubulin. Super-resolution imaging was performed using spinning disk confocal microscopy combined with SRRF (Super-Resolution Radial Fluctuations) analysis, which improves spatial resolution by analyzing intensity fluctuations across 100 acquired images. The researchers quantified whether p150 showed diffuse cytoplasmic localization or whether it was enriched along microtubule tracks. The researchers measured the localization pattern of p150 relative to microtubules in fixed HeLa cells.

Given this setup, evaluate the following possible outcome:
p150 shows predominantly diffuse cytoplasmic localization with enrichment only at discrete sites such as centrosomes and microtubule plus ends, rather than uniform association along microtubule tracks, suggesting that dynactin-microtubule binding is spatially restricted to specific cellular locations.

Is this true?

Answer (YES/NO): NO